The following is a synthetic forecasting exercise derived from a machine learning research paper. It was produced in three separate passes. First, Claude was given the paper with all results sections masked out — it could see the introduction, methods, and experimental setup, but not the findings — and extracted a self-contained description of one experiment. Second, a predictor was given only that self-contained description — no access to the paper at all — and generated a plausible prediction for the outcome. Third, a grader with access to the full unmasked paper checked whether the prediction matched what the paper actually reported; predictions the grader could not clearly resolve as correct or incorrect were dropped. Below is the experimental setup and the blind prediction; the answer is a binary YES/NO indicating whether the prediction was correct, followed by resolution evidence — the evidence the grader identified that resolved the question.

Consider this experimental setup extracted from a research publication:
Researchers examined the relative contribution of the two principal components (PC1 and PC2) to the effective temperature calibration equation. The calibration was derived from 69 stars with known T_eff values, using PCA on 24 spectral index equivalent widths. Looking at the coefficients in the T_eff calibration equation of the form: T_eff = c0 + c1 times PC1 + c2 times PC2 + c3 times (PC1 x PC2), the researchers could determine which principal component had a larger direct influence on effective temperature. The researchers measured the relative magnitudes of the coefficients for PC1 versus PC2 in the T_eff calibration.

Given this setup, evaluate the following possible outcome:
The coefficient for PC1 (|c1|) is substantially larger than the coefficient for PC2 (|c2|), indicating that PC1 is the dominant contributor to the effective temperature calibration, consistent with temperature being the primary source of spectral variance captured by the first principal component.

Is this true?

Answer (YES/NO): NO